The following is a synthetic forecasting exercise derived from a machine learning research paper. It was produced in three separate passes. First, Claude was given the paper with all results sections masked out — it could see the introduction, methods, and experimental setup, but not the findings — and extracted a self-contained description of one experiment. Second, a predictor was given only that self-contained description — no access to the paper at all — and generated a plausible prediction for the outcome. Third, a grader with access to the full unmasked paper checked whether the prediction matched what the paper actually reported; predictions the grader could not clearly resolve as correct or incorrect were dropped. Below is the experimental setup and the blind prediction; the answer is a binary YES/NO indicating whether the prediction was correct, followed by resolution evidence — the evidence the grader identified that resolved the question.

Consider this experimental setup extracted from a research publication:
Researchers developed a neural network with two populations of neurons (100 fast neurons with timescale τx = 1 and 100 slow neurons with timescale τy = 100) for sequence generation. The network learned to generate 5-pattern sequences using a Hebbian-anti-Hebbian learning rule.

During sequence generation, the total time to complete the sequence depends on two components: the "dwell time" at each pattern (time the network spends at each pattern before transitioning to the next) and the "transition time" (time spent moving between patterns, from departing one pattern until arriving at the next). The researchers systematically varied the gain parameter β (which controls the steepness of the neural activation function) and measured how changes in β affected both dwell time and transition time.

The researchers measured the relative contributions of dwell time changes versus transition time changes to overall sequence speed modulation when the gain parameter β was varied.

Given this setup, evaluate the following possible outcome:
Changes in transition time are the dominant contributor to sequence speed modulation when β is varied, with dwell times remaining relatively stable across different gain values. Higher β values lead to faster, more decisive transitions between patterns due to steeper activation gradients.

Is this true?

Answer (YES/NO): NO